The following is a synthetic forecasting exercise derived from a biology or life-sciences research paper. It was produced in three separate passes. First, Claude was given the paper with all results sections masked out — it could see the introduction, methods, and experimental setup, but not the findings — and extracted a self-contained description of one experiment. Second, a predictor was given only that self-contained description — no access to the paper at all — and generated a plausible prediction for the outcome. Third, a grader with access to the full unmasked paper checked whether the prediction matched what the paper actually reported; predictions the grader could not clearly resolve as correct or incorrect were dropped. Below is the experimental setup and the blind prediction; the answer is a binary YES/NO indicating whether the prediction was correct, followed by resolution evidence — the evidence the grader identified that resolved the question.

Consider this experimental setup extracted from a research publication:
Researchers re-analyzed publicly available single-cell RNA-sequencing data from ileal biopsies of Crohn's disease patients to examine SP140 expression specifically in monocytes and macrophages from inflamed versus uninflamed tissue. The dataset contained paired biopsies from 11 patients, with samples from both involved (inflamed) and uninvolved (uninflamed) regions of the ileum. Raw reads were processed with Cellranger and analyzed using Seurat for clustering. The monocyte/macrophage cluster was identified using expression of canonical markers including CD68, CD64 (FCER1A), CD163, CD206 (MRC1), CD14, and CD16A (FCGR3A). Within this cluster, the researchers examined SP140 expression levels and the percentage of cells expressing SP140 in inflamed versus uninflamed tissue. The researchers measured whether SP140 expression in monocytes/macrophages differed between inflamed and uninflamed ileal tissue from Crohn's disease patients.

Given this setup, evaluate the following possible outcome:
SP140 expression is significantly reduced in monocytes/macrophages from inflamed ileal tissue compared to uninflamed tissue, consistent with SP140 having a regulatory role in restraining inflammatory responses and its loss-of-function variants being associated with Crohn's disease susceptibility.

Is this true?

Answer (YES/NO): NO